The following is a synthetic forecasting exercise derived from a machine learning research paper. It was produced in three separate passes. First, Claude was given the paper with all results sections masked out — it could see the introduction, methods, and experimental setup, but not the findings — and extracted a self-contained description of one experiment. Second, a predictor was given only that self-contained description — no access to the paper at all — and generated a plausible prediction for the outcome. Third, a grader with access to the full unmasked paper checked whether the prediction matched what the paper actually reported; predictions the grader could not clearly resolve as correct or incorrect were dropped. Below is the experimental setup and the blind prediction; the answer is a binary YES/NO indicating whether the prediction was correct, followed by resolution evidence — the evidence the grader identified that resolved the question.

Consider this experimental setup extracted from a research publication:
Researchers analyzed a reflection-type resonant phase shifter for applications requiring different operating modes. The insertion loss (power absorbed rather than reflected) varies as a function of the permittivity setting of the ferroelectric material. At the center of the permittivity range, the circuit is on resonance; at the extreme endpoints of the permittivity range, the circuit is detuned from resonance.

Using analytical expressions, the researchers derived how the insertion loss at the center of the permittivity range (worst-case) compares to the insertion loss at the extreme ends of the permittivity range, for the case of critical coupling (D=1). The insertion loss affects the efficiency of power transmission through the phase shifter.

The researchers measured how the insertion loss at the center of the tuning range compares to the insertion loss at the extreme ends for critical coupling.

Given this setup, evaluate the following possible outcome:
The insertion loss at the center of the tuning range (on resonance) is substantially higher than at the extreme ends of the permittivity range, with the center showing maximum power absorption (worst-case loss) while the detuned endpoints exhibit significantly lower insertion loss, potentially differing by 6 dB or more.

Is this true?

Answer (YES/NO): NO